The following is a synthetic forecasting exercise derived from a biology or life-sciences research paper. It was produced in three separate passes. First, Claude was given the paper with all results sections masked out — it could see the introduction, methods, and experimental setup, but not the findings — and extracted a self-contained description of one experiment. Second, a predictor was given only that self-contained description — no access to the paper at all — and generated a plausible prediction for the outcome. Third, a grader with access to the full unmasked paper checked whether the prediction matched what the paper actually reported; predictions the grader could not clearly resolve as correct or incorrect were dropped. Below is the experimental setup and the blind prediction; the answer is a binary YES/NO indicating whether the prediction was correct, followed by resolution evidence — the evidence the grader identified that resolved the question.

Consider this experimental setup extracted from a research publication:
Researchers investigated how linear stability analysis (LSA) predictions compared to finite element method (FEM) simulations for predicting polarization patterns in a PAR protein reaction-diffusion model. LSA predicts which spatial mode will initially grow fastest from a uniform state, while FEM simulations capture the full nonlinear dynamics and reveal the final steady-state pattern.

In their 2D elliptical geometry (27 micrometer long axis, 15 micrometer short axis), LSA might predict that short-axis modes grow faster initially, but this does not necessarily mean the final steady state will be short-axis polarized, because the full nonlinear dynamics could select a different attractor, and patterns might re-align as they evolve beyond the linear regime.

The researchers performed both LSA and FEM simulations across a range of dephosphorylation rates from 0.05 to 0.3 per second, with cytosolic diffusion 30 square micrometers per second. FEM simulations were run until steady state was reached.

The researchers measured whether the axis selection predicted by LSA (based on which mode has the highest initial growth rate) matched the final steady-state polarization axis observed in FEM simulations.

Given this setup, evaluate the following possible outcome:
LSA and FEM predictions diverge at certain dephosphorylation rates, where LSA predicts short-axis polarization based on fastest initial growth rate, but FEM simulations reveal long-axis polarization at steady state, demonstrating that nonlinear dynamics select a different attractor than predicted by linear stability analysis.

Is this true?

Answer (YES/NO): NO